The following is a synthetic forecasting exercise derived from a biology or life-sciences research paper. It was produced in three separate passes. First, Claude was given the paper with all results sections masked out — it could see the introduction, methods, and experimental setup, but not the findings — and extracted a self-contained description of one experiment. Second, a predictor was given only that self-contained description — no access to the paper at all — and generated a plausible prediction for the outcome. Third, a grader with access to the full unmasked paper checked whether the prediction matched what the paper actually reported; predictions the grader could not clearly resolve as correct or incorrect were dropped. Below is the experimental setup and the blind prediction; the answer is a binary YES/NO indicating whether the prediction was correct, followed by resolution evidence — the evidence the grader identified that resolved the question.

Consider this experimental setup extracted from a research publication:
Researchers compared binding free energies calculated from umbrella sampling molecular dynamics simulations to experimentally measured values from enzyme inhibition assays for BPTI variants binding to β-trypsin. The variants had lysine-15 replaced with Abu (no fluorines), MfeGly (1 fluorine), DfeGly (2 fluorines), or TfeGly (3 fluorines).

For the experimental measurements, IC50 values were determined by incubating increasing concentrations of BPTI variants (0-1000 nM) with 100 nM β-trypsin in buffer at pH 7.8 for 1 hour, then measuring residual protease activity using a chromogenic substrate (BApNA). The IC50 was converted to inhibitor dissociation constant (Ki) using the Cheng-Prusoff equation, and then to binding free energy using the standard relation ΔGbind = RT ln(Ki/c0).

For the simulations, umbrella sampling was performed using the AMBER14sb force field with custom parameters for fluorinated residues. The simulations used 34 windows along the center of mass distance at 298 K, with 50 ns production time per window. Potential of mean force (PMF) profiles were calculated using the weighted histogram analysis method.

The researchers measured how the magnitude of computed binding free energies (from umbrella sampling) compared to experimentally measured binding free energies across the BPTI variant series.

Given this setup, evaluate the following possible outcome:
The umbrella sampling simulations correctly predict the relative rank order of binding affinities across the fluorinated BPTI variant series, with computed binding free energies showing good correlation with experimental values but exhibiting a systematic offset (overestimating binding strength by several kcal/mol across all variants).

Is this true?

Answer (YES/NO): NO